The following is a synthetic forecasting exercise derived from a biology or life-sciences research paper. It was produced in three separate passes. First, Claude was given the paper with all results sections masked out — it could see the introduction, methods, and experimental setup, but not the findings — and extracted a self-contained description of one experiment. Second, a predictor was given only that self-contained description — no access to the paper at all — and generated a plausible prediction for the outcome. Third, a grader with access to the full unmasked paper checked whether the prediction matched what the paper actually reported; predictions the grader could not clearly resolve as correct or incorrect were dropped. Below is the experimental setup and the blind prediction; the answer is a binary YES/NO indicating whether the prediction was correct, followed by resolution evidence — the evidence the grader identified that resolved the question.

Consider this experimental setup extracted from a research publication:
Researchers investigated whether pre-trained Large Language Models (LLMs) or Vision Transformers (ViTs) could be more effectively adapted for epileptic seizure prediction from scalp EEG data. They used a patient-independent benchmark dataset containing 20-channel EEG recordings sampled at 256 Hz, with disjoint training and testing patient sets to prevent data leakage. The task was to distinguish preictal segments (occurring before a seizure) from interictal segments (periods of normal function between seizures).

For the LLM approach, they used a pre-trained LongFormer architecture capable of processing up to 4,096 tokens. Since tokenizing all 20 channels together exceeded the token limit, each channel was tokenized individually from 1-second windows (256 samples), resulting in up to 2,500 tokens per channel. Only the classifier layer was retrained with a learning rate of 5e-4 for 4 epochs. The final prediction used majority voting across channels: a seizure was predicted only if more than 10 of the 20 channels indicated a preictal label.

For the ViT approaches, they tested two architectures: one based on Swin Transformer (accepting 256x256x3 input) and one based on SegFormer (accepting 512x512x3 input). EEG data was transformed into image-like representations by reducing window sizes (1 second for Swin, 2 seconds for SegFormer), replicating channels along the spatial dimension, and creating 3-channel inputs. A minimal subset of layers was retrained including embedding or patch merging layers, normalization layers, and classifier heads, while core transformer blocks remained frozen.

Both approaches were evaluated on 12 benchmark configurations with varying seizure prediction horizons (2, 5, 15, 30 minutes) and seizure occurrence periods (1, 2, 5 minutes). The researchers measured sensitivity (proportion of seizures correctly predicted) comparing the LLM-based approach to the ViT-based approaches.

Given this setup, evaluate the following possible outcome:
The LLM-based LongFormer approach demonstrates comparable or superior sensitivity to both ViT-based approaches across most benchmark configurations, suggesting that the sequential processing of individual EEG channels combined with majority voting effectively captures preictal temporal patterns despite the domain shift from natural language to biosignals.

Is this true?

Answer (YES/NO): YES